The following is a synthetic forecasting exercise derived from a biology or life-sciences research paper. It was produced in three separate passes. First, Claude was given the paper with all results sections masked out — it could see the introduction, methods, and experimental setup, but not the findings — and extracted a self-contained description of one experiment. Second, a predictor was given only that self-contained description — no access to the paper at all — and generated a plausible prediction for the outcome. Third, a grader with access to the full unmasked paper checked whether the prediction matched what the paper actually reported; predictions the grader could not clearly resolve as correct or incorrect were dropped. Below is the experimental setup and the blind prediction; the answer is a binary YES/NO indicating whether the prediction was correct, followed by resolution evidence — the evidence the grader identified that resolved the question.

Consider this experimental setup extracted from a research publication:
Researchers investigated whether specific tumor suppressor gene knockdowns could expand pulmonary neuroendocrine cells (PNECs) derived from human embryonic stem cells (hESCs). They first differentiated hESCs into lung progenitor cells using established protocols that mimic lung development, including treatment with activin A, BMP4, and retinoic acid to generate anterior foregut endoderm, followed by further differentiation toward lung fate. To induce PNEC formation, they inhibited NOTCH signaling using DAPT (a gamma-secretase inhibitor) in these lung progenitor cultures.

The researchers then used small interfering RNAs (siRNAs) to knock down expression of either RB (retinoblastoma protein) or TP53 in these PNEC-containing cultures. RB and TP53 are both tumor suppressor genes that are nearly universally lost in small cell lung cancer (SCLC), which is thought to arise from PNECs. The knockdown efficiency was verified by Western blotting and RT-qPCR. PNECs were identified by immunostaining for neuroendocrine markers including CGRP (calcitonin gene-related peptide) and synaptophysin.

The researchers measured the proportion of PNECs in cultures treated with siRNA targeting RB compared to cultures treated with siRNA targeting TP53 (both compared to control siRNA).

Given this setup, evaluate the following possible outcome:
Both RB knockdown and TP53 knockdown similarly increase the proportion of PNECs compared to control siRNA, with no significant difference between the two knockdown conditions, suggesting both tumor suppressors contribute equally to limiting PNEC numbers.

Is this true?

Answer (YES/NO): NO